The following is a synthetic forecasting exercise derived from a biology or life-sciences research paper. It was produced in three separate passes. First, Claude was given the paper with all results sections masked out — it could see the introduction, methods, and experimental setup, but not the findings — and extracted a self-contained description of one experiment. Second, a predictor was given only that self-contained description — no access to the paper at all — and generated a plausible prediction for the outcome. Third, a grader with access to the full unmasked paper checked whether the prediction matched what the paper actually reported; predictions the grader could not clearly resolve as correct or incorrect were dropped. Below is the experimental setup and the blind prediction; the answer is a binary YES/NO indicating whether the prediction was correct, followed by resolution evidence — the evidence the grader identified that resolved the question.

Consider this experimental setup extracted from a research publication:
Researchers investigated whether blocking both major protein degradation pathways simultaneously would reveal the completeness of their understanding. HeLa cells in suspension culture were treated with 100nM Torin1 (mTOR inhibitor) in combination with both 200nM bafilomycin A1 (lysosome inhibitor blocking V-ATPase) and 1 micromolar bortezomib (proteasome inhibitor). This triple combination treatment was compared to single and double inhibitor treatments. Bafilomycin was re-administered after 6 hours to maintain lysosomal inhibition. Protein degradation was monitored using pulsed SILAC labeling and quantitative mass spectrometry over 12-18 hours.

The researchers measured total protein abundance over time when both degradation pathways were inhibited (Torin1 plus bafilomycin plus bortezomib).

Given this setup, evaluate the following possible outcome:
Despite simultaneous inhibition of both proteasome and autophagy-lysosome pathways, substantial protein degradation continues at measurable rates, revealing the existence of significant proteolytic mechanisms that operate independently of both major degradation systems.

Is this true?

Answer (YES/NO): NO